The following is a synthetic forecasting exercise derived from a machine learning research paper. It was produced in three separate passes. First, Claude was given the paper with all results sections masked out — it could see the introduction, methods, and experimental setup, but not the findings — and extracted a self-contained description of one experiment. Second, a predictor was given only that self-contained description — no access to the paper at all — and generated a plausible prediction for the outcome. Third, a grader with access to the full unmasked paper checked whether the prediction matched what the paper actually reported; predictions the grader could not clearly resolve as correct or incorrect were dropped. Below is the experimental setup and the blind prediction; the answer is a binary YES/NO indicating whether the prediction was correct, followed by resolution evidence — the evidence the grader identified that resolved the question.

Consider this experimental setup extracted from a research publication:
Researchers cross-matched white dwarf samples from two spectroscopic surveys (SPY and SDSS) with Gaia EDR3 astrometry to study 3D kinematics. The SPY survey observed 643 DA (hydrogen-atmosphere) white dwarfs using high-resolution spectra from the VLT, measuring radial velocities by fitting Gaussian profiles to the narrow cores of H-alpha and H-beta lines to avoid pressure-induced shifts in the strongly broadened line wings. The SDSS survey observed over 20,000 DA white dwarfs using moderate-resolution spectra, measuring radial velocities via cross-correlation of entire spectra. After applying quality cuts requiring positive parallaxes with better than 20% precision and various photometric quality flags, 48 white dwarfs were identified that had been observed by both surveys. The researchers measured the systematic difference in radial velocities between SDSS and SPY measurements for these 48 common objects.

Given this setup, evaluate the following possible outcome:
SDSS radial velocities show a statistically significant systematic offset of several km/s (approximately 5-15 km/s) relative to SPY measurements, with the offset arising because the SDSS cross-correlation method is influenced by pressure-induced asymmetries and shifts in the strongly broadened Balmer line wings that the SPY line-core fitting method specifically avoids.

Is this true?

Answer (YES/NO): YES